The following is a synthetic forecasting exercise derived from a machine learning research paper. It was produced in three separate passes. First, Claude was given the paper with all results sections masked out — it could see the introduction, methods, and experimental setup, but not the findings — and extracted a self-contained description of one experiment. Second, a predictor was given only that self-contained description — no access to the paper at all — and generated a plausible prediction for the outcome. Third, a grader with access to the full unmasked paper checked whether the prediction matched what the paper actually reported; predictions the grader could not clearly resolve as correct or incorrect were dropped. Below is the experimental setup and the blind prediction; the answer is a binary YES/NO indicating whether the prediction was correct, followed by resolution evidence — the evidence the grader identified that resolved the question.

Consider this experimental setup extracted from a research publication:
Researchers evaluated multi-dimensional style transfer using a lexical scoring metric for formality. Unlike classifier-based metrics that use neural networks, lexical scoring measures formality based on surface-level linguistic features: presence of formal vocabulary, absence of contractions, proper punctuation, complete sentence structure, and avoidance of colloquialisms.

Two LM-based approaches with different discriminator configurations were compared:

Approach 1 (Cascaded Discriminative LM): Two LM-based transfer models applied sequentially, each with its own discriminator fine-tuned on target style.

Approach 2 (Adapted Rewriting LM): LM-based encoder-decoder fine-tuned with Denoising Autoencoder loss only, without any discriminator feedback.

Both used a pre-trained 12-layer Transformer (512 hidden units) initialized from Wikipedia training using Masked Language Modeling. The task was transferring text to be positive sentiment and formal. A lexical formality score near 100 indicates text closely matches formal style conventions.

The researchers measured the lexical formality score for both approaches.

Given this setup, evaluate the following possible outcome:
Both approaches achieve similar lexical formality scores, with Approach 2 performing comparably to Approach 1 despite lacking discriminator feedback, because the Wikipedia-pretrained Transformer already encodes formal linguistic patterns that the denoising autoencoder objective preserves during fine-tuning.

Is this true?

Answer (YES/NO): NO